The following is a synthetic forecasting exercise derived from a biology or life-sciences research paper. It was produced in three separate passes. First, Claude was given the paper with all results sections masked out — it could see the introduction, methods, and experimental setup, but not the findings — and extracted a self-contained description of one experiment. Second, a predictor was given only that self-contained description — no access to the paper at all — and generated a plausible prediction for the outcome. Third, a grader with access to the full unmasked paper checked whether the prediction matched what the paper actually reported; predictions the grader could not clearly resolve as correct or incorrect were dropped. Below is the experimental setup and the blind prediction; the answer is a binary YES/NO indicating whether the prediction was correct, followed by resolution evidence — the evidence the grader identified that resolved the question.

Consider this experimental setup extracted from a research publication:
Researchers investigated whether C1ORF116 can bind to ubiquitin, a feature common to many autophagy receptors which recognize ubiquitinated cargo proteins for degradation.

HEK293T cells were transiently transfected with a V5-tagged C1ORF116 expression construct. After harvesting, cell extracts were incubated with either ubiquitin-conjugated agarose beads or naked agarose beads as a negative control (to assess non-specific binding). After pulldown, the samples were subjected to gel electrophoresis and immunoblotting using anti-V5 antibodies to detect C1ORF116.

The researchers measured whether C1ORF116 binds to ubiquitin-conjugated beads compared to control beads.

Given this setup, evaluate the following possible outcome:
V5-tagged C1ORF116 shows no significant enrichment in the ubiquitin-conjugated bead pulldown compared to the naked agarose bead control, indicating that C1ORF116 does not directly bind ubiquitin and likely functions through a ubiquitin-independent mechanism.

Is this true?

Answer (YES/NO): NO